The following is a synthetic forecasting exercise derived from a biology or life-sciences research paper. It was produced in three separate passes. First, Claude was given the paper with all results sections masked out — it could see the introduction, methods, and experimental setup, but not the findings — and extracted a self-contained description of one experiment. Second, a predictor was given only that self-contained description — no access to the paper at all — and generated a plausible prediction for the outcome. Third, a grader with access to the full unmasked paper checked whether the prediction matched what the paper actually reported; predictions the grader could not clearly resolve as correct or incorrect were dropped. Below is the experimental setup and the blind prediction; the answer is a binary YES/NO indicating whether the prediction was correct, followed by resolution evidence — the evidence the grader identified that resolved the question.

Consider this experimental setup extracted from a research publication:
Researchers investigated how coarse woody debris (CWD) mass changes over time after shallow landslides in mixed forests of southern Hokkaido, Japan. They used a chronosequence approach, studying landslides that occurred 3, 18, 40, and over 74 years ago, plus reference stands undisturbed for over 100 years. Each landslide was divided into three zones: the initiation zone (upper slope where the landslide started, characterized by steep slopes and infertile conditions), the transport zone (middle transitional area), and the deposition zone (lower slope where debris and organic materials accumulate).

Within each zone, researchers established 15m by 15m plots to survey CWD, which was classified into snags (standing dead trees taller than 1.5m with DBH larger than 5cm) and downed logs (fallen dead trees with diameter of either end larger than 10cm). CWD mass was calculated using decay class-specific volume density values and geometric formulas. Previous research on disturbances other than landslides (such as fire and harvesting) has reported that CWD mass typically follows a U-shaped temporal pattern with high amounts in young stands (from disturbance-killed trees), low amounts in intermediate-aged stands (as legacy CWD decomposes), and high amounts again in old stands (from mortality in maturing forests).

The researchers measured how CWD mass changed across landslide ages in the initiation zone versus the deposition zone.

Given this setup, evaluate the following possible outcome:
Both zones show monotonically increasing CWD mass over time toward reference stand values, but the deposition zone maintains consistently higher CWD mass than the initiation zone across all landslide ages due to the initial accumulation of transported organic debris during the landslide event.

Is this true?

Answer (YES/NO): NO